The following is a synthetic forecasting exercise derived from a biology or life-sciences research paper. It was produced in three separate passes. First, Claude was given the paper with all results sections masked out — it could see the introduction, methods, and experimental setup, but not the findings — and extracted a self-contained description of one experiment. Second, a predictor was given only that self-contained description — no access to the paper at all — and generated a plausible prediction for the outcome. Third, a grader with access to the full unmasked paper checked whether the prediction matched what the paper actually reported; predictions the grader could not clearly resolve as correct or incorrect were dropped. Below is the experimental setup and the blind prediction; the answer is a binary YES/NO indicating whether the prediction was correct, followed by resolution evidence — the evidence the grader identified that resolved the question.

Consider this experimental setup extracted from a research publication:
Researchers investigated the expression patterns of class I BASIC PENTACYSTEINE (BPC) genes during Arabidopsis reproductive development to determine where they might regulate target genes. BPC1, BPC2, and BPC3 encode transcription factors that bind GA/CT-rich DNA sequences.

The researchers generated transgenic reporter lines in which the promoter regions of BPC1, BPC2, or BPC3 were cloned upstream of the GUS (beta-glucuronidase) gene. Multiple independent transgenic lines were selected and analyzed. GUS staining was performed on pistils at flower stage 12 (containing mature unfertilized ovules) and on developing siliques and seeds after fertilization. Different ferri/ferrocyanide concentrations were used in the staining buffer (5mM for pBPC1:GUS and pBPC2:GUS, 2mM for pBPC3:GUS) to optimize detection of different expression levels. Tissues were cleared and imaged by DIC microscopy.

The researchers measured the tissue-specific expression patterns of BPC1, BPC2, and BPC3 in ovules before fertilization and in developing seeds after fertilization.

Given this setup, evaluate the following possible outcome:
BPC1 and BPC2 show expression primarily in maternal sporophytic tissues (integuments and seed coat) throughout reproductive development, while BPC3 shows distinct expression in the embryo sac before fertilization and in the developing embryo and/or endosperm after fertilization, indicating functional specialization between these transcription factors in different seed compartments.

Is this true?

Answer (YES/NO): NO